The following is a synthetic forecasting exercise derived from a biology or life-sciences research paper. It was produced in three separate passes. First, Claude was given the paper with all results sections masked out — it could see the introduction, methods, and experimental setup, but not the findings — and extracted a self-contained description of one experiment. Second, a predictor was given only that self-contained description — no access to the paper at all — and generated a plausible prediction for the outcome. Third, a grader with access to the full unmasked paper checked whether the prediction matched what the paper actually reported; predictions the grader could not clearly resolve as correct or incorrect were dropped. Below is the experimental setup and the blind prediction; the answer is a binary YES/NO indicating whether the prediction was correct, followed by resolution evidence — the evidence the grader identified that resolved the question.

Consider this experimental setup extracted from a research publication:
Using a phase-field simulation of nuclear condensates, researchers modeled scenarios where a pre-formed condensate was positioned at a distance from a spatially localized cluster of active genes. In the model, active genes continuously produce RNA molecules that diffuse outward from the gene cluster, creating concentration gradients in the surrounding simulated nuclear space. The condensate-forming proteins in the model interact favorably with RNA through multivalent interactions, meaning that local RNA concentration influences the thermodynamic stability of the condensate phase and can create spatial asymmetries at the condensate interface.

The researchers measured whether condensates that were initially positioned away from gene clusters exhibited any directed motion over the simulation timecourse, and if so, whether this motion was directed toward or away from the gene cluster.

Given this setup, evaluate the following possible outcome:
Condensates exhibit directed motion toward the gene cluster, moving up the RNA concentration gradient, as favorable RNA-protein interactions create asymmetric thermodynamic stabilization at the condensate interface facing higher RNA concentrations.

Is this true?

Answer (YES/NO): YES